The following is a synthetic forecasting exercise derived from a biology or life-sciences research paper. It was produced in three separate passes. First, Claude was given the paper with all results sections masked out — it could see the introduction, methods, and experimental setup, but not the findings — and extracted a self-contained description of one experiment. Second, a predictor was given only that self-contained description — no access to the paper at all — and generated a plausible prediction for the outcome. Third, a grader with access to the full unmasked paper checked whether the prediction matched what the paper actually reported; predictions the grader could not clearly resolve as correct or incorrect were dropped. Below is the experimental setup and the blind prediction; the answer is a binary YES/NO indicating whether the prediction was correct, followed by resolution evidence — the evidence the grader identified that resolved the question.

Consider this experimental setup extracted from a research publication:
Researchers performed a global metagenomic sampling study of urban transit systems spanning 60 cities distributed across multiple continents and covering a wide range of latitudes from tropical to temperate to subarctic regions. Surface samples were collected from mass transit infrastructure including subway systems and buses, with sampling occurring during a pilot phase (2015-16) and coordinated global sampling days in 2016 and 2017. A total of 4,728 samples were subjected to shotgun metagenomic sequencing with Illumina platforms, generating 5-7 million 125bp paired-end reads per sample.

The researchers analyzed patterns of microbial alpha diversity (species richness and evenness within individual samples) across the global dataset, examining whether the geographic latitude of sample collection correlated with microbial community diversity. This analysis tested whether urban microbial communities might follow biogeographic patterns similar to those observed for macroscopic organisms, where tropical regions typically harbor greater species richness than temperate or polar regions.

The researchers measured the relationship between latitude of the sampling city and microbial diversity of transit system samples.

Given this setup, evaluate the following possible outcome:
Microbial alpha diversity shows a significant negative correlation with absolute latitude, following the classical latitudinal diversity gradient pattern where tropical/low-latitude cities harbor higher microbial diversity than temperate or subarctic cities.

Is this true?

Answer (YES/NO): YES